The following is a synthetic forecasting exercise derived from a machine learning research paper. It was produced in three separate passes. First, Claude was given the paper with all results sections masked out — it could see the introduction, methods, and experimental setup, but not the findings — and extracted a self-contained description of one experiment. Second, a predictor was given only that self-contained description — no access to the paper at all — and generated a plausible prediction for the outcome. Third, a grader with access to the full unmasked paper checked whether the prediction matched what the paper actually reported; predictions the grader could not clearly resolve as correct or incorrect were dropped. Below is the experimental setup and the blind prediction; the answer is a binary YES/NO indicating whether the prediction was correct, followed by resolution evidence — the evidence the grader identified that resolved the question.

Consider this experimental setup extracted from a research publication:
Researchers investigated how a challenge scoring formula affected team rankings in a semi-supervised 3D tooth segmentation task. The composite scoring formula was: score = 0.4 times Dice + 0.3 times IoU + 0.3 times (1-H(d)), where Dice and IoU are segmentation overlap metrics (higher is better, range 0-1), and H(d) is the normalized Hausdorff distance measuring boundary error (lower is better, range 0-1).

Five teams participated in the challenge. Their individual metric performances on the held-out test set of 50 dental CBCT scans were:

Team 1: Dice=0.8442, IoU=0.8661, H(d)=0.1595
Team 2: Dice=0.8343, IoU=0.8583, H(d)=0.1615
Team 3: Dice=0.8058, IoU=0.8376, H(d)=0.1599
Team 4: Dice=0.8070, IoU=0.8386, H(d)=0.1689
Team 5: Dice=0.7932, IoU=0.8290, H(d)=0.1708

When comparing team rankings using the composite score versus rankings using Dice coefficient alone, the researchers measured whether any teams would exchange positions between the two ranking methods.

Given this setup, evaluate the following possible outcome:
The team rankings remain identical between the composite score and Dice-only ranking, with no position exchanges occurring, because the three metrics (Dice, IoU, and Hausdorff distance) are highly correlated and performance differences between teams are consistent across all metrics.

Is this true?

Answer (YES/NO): NO